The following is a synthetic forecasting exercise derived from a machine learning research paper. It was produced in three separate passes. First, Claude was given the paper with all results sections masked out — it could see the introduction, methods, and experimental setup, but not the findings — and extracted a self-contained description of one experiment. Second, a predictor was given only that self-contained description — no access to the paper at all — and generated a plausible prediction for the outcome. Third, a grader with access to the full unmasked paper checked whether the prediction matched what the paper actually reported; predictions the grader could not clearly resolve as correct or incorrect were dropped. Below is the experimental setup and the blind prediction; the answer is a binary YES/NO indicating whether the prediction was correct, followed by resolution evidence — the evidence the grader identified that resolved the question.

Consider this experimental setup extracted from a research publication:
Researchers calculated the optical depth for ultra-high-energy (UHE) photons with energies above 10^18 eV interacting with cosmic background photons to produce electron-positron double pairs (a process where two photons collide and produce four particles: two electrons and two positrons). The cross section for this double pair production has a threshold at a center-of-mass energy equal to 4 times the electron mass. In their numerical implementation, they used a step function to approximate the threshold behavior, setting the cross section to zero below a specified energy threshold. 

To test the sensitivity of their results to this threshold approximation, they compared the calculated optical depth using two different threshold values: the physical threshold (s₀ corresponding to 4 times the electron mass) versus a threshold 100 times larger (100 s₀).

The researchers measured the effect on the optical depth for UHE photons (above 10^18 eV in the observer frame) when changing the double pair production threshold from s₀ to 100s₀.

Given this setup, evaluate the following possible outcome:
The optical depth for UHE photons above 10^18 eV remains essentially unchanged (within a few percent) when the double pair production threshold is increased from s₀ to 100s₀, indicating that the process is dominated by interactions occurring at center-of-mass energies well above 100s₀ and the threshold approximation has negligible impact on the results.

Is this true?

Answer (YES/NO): YES